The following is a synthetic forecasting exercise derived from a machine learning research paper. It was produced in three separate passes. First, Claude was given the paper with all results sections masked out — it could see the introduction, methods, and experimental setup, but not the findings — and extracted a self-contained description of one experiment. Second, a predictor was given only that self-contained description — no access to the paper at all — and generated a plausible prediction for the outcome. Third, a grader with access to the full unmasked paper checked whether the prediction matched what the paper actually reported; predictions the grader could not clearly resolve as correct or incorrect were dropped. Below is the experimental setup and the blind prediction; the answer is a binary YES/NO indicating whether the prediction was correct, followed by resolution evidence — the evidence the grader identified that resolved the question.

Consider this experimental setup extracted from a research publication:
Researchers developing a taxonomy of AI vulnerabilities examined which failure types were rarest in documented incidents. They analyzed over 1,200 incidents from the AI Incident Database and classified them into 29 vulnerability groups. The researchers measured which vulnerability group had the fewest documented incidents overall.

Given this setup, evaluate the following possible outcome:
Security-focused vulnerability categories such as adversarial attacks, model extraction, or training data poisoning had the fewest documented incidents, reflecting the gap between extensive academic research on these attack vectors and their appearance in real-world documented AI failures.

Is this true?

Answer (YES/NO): NO